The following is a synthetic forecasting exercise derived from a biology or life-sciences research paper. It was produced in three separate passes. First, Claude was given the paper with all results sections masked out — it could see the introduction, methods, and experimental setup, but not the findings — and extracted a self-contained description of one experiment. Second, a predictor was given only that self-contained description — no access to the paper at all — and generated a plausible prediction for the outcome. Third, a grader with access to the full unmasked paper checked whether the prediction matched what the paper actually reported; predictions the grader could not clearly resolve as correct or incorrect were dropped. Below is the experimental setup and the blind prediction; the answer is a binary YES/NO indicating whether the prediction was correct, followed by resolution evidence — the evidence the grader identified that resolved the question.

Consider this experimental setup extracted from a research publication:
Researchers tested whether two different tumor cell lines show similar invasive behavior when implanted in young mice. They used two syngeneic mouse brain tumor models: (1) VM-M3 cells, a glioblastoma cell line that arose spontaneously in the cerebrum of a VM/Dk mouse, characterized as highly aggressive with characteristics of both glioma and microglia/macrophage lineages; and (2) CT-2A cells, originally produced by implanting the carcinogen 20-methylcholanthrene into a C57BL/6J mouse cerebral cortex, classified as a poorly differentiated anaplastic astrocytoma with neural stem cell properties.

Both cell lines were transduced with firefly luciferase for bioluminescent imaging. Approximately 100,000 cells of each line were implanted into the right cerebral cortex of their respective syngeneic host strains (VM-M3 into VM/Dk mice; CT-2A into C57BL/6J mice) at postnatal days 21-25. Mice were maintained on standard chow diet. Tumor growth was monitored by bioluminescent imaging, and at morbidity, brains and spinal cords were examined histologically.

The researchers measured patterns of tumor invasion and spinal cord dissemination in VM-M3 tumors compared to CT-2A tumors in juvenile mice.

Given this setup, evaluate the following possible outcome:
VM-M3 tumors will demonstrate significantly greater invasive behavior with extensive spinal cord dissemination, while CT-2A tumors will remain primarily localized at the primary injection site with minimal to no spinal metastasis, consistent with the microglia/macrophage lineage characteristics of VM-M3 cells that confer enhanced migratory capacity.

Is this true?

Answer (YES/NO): YES